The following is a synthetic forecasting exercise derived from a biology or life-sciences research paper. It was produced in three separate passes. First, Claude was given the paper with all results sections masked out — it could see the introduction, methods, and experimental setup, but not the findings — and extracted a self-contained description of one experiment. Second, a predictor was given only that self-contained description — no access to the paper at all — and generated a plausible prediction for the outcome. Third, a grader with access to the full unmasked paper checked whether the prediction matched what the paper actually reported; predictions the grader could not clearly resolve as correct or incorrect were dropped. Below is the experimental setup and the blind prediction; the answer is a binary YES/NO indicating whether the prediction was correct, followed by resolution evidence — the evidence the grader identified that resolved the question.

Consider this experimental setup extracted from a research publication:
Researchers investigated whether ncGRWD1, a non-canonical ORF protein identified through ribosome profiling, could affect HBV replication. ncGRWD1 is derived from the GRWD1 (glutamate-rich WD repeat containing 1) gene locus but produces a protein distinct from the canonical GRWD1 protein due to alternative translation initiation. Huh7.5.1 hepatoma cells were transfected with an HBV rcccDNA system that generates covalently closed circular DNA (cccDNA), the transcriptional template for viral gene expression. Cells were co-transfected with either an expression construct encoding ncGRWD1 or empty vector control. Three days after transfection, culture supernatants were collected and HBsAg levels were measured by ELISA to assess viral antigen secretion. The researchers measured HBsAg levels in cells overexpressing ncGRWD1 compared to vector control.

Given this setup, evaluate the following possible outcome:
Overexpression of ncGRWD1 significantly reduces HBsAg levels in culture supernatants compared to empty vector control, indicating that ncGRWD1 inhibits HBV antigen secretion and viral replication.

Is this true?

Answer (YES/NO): YES